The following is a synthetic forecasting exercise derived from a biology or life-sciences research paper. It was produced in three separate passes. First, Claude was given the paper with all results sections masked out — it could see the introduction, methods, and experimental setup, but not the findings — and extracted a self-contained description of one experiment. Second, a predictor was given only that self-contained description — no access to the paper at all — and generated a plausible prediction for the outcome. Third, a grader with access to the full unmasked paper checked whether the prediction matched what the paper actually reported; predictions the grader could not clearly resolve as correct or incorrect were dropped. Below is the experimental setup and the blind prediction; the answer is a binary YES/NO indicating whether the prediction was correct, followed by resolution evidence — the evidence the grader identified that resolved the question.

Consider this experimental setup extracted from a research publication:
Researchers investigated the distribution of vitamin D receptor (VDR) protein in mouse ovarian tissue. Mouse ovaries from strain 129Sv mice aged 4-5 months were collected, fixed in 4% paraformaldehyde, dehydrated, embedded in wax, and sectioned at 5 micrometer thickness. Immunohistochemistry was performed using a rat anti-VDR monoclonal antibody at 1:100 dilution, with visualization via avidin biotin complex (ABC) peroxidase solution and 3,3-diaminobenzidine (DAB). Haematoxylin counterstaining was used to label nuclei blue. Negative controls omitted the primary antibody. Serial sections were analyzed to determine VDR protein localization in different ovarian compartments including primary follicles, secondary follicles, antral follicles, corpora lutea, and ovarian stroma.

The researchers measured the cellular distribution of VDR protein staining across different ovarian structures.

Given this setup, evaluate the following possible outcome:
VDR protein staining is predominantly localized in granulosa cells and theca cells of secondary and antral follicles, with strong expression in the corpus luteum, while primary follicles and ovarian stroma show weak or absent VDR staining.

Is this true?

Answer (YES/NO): NO